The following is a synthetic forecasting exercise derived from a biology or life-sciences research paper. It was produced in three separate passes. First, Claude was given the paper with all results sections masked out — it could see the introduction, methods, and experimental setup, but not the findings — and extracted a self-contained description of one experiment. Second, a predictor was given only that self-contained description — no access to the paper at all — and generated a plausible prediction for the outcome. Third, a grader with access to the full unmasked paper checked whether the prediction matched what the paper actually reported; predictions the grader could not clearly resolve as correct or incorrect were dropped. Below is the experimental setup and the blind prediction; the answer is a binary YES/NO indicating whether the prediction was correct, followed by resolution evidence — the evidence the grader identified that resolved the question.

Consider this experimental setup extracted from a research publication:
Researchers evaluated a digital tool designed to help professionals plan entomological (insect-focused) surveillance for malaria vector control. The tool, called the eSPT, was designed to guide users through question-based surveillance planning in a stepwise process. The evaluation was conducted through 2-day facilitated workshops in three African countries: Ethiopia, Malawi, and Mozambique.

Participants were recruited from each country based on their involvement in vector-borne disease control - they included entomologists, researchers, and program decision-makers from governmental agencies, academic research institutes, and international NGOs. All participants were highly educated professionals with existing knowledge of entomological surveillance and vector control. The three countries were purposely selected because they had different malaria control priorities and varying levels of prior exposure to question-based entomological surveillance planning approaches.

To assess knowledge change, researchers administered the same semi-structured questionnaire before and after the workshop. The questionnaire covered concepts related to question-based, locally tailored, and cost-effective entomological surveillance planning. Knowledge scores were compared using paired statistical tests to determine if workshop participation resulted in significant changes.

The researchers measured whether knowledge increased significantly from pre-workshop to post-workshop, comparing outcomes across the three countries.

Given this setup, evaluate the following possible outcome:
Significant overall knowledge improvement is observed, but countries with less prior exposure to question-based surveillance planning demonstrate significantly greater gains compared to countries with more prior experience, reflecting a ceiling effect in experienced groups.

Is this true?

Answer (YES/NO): NO